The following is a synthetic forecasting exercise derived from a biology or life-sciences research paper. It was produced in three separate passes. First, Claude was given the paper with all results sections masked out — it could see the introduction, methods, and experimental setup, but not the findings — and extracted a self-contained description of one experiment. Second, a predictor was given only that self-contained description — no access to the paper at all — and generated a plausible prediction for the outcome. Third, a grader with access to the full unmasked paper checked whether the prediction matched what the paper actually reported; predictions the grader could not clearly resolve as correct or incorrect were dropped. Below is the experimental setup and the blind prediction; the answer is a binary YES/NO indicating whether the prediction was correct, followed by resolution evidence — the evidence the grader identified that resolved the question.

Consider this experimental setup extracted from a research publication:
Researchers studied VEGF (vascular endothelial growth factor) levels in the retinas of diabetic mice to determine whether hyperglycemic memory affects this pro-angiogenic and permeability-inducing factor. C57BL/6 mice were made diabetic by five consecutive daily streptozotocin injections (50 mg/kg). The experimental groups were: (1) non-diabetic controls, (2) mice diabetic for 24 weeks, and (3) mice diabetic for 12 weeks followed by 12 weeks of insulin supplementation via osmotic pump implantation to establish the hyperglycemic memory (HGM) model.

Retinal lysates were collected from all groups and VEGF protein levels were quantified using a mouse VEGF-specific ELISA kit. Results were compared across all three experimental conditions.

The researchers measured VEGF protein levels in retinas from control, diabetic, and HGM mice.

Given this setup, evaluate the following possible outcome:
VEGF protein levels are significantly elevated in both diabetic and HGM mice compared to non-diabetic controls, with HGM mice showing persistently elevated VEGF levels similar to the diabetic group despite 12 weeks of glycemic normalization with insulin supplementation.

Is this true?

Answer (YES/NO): YES